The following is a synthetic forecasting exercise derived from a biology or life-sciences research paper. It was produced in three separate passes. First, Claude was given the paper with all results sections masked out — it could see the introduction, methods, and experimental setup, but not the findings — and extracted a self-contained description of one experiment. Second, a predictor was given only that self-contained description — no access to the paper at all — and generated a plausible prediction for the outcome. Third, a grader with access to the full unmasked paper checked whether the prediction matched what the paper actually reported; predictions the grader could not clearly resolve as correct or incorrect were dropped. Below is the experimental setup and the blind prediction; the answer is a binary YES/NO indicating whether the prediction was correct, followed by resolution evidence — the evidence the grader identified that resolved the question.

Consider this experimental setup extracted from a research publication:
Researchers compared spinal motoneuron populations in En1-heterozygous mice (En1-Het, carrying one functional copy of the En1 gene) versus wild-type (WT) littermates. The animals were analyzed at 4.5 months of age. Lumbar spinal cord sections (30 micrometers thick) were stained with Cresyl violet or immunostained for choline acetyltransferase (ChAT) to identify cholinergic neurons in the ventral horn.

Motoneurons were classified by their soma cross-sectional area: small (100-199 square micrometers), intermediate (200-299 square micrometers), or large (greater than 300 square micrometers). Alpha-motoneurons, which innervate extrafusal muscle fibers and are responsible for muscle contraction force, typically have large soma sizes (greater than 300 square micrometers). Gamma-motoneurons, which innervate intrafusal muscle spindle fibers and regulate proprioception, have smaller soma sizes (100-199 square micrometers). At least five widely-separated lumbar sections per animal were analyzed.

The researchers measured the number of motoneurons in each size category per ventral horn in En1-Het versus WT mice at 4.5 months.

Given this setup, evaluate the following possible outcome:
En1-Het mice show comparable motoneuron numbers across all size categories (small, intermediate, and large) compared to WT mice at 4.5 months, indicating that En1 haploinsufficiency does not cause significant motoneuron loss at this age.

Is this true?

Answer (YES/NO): NO